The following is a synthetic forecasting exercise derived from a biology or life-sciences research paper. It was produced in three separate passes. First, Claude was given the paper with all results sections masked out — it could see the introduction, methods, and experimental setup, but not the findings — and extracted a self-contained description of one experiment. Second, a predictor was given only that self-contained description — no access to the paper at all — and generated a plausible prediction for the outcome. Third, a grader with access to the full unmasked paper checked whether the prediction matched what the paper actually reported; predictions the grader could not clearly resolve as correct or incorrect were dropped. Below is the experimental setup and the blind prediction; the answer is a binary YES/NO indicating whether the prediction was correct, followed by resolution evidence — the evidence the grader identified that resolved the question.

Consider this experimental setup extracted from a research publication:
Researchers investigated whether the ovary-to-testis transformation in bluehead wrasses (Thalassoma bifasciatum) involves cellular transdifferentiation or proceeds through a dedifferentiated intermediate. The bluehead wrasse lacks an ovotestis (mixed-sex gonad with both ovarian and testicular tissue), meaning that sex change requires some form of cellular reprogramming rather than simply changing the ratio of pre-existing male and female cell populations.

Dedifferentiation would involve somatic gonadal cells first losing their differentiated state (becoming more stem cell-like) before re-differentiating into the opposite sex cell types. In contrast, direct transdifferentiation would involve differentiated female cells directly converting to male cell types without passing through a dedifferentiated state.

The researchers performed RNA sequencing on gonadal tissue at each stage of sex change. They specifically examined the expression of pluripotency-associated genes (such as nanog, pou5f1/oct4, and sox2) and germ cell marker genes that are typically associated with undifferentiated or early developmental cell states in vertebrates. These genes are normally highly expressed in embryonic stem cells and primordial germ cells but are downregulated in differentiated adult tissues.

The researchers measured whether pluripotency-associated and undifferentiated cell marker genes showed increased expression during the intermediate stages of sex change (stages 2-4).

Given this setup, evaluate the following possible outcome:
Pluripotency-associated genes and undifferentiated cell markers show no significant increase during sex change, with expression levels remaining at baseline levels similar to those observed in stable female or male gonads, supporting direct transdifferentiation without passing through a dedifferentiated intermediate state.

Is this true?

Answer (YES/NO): NO